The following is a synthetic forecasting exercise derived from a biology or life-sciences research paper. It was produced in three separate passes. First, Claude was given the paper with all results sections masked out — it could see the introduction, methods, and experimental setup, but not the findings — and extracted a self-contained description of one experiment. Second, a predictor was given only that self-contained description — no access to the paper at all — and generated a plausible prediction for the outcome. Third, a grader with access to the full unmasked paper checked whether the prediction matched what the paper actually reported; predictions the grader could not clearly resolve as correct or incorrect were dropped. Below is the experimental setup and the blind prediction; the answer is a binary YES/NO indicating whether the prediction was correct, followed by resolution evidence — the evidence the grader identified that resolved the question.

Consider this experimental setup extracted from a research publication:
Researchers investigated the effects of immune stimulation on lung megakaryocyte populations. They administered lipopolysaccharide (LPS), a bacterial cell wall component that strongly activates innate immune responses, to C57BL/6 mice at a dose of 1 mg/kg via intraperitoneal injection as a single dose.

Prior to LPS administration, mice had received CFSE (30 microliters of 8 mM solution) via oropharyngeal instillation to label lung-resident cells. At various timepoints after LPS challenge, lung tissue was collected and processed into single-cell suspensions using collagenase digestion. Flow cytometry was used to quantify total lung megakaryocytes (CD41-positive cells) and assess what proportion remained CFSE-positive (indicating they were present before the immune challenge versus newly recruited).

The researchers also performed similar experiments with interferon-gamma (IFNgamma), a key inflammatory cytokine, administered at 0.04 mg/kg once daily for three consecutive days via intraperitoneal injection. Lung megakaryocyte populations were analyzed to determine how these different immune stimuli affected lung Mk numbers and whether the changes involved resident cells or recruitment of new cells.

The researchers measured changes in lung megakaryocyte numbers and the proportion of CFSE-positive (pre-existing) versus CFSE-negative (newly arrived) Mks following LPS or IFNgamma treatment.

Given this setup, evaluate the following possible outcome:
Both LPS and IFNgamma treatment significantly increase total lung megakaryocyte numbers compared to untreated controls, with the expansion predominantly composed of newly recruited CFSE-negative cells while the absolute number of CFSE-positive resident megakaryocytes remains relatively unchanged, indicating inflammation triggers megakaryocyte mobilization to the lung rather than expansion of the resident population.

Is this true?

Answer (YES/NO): NO